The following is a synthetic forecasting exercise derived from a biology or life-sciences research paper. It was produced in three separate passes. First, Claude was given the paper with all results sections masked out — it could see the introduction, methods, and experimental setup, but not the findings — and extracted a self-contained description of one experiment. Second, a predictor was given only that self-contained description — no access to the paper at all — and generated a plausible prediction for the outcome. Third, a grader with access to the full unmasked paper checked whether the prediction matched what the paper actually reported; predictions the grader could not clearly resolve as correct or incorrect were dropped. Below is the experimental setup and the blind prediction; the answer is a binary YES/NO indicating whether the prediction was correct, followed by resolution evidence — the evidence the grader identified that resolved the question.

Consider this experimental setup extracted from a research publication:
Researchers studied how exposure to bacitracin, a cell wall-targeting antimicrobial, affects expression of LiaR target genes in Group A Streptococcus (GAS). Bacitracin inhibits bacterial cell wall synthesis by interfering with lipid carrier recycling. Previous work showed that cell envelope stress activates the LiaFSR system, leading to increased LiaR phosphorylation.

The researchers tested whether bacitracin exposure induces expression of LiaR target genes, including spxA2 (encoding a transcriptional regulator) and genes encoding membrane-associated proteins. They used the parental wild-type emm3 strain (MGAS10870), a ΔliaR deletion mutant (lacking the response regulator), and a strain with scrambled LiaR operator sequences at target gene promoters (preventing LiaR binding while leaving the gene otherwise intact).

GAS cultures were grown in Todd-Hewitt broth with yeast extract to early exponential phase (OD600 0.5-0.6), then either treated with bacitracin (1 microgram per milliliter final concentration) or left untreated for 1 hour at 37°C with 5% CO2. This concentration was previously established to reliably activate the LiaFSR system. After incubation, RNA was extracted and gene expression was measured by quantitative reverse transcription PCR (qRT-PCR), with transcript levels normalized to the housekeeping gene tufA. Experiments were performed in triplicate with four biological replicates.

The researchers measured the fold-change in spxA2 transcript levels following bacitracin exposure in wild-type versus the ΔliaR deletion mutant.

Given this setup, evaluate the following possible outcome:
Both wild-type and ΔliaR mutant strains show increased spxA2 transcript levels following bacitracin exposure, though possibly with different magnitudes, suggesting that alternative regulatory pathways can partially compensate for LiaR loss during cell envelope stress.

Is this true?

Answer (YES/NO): NO